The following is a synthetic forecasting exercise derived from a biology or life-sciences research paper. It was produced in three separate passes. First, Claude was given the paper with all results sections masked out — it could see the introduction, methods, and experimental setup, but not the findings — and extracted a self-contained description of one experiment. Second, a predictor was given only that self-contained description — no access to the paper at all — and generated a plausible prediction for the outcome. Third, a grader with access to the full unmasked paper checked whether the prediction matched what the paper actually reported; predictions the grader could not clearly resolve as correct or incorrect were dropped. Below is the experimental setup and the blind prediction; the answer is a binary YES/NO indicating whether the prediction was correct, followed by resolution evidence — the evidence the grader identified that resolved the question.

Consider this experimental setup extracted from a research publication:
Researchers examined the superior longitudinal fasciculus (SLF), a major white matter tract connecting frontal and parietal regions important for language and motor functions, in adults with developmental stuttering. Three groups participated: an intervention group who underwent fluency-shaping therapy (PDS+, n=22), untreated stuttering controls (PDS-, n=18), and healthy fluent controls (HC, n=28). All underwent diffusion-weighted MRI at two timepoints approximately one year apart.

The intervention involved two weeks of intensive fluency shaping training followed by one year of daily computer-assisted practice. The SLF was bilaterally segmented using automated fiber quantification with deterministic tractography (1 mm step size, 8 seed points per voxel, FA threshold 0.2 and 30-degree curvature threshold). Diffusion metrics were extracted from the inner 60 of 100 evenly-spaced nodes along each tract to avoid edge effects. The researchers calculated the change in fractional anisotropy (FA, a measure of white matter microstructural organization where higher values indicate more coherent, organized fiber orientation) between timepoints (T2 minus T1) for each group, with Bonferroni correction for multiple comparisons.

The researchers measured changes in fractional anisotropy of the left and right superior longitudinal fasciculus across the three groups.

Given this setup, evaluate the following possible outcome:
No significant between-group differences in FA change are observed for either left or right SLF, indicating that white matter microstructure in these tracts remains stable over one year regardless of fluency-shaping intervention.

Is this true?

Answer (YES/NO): NO